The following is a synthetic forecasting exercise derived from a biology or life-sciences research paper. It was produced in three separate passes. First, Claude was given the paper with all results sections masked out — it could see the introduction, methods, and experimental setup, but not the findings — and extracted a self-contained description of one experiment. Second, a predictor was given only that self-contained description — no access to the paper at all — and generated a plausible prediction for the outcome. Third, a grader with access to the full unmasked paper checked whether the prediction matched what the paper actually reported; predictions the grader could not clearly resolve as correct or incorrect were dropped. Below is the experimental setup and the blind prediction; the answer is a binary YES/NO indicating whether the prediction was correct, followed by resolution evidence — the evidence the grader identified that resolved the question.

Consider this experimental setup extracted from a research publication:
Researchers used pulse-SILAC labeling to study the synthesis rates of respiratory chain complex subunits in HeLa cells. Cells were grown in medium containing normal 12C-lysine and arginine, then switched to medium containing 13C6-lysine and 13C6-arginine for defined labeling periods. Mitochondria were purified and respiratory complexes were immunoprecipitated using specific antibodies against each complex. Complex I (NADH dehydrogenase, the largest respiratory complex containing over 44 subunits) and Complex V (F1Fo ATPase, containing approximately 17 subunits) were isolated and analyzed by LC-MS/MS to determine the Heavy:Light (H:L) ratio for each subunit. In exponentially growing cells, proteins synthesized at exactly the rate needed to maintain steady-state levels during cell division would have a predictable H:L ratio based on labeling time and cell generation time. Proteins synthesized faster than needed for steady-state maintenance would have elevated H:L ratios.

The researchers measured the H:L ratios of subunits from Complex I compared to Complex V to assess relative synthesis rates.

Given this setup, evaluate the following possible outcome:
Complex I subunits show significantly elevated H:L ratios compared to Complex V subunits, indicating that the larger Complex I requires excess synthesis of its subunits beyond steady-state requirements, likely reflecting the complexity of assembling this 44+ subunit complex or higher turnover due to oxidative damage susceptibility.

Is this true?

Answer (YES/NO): YES